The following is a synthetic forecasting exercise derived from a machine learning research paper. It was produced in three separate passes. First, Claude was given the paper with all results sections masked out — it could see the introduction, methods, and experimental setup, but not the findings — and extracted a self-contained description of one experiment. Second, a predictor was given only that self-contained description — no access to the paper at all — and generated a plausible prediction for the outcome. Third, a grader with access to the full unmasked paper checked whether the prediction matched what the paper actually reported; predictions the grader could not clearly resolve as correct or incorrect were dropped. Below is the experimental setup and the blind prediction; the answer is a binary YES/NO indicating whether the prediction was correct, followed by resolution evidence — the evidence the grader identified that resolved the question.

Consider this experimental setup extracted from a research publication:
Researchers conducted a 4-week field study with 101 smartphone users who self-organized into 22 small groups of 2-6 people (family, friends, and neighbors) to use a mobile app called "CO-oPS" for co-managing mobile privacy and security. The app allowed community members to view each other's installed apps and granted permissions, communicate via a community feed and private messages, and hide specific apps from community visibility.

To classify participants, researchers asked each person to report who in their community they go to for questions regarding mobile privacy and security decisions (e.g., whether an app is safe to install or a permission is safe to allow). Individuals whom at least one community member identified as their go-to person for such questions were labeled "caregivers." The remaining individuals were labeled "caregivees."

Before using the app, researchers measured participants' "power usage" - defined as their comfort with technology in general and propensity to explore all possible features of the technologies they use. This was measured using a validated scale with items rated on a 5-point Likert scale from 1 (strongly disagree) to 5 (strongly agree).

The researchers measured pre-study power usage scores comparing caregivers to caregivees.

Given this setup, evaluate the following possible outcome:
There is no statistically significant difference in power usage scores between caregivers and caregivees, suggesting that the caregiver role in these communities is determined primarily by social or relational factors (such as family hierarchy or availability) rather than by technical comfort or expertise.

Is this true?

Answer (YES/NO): NO